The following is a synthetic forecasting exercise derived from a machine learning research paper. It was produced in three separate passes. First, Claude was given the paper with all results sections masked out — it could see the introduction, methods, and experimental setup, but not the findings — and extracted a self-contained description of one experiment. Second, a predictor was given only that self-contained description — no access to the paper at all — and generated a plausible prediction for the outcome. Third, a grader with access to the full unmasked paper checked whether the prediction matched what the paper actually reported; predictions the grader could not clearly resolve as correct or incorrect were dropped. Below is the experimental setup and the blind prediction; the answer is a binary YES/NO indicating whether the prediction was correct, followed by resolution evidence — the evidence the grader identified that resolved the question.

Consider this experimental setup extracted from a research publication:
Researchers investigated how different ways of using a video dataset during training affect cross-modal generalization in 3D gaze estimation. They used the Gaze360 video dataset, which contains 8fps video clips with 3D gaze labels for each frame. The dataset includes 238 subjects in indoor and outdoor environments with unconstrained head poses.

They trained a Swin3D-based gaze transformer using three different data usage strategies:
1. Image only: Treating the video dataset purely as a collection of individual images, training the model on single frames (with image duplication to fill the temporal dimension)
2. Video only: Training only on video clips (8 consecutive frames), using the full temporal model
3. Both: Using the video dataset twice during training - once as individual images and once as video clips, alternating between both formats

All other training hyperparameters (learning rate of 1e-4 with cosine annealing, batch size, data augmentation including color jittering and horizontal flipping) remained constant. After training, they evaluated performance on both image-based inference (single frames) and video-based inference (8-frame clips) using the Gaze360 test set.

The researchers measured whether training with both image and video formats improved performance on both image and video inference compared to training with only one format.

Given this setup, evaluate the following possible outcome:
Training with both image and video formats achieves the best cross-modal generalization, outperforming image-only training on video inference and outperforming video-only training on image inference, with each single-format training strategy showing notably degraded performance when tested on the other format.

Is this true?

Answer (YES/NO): NO